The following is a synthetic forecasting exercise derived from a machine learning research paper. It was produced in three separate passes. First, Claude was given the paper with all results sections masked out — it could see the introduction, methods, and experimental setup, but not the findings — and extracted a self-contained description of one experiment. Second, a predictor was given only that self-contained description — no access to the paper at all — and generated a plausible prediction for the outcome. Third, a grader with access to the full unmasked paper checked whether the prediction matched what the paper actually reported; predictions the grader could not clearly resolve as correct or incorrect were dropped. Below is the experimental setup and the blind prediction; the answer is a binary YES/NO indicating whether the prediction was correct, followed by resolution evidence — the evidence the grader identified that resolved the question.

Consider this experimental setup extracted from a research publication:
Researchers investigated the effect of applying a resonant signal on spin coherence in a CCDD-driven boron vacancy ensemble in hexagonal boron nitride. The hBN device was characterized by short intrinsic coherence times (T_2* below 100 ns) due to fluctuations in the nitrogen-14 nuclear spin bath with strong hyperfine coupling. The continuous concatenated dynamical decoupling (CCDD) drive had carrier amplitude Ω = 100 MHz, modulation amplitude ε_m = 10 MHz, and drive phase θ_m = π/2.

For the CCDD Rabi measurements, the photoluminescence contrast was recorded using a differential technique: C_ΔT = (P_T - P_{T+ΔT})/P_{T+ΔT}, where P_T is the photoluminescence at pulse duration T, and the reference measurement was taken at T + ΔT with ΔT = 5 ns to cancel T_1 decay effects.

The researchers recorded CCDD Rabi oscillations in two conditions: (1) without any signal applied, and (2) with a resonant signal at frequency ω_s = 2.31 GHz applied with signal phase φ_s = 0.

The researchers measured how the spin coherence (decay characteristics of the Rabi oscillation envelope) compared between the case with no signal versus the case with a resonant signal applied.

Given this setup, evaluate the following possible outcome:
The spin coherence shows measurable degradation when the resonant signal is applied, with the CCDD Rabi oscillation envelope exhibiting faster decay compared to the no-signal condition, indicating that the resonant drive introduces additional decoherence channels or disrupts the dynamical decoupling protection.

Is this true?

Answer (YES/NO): NO